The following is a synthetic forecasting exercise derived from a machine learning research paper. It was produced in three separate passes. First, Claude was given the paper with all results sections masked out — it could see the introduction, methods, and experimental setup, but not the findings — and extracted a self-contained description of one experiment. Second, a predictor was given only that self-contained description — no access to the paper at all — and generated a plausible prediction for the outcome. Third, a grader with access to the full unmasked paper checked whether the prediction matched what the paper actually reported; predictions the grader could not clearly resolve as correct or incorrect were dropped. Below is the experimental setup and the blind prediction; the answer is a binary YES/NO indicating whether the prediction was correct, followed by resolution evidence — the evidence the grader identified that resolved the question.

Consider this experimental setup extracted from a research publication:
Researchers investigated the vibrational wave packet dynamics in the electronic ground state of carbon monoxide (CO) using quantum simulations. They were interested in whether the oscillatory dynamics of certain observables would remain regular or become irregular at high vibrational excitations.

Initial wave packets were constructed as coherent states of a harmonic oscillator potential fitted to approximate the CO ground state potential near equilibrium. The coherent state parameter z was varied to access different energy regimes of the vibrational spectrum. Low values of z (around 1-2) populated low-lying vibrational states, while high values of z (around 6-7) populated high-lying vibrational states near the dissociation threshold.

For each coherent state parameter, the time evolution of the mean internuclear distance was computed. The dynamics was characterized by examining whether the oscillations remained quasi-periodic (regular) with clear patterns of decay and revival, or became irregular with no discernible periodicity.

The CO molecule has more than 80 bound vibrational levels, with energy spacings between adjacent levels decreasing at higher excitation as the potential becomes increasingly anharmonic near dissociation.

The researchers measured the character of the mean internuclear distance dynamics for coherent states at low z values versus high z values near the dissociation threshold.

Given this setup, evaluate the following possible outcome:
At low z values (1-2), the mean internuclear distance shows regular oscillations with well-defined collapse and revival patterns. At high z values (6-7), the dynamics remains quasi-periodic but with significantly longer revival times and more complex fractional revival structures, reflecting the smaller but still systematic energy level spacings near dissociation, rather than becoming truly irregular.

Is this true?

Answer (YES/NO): NO